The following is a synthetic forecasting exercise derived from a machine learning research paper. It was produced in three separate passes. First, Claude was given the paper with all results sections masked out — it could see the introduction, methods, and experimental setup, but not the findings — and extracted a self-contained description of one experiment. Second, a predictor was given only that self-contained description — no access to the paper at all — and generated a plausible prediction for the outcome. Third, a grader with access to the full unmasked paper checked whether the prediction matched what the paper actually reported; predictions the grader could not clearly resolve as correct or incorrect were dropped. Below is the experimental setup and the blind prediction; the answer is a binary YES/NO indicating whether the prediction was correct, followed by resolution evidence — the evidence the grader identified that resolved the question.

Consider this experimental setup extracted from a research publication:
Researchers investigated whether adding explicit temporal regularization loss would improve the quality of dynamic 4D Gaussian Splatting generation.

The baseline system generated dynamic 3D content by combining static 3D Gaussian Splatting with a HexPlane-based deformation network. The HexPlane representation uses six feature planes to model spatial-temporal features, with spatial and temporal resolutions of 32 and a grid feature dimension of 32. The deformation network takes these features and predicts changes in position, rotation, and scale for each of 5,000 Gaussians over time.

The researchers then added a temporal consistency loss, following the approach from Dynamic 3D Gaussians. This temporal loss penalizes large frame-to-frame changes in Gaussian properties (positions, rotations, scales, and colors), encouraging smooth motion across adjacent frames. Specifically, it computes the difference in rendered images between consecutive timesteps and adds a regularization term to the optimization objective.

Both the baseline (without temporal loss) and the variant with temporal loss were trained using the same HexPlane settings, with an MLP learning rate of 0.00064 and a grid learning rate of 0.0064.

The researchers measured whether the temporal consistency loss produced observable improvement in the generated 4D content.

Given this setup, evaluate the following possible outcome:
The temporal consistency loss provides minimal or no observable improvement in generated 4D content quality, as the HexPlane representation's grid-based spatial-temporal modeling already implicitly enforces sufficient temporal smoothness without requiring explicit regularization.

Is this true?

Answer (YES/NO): YES